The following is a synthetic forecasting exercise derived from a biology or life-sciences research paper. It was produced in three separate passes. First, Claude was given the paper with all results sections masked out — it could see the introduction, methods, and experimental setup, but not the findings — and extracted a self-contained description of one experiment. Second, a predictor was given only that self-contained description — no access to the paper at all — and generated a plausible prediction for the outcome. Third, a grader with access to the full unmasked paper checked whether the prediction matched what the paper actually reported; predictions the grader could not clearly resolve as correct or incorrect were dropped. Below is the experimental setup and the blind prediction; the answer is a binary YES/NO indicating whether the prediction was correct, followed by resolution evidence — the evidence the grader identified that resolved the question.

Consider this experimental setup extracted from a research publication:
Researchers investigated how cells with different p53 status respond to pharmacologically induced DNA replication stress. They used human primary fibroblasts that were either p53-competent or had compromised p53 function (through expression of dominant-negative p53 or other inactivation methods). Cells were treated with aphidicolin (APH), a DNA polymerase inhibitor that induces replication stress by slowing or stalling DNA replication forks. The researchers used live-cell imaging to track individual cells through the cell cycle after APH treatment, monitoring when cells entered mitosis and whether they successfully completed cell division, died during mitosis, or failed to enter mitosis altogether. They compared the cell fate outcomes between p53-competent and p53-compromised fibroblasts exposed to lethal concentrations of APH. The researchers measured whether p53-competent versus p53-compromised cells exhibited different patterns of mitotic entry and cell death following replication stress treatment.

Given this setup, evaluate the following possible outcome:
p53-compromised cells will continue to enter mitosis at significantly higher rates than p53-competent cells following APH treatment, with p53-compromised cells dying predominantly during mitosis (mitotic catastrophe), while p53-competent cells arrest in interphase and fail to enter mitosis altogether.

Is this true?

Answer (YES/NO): YES